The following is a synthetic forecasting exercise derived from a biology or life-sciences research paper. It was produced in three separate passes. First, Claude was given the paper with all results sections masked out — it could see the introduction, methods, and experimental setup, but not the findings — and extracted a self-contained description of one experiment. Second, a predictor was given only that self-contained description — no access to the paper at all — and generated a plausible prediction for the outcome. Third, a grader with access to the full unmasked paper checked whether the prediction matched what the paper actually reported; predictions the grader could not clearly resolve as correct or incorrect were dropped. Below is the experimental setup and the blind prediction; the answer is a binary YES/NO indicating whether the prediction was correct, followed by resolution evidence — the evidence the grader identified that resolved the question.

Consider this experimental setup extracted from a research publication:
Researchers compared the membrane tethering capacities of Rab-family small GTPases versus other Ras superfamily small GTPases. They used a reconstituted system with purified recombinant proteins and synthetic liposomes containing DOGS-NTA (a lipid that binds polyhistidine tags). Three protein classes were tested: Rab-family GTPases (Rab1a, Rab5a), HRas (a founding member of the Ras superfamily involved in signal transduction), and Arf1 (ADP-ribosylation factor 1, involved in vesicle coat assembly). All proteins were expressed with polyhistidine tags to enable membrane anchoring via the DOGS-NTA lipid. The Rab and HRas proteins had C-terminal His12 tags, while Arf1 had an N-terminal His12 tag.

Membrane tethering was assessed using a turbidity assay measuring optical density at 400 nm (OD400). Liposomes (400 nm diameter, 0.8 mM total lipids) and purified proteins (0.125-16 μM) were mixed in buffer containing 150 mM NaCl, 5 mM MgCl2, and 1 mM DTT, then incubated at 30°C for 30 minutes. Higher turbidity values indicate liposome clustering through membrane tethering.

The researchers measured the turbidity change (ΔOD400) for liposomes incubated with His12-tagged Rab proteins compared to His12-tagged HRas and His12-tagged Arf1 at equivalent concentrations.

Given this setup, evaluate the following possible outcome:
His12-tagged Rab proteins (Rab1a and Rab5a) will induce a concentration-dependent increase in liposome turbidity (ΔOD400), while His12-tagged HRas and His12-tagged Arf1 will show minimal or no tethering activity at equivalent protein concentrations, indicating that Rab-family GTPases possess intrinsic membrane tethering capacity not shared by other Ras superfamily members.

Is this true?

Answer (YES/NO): YES